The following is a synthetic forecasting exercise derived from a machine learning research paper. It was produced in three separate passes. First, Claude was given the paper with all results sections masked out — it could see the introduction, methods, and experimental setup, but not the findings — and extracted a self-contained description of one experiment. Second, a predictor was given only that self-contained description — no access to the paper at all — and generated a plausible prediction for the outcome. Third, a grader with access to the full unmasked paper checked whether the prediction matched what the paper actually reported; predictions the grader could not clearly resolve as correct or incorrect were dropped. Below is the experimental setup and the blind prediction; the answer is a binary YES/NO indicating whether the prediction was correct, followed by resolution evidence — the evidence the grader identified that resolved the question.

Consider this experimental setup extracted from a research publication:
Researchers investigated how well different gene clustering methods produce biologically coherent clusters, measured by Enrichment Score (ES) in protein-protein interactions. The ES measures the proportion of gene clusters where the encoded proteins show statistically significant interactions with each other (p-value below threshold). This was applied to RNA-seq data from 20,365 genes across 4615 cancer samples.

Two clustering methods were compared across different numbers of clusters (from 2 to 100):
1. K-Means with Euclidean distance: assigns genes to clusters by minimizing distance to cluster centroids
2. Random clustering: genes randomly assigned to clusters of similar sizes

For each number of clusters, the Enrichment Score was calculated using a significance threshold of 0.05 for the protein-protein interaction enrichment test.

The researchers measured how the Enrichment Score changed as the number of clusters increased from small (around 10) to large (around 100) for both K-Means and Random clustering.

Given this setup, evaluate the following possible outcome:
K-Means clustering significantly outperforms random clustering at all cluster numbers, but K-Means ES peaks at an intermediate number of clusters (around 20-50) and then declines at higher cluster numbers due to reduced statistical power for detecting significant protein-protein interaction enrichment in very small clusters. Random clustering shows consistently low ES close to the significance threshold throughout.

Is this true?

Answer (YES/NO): NO